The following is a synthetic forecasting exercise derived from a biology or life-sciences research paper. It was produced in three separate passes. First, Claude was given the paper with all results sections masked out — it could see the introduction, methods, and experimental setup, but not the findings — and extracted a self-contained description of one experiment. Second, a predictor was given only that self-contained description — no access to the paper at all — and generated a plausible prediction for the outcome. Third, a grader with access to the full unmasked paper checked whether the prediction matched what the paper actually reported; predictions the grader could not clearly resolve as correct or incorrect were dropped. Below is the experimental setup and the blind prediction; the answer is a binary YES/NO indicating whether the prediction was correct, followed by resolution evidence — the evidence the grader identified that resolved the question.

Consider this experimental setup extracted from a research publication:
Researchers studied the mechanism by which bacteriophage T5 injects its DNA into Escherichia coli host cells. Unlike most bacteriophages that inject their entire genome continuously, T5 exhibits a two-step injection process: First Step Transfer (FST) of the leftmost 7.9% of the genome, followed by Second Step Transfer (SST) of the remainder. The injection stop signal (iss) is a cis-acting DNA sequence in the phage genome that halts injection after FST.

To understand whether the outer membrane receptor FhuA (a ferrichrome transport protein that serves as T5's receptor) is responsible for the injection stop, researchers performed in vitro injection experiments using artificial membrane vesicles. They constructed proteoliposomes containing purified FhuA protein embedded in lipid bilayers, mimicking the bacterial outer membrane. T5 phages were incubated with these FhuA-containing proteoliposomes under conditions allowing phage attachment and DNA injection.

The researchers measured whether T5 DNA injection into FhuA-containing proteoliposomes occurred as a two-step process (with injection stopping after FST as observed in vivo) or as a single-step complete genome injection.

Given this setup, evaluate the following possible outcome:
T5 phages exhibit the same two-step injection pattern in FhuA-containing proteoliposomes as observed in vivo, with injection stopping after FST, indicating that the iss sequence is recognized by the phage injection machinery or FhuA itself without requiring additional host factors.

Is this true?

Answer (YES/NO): NO